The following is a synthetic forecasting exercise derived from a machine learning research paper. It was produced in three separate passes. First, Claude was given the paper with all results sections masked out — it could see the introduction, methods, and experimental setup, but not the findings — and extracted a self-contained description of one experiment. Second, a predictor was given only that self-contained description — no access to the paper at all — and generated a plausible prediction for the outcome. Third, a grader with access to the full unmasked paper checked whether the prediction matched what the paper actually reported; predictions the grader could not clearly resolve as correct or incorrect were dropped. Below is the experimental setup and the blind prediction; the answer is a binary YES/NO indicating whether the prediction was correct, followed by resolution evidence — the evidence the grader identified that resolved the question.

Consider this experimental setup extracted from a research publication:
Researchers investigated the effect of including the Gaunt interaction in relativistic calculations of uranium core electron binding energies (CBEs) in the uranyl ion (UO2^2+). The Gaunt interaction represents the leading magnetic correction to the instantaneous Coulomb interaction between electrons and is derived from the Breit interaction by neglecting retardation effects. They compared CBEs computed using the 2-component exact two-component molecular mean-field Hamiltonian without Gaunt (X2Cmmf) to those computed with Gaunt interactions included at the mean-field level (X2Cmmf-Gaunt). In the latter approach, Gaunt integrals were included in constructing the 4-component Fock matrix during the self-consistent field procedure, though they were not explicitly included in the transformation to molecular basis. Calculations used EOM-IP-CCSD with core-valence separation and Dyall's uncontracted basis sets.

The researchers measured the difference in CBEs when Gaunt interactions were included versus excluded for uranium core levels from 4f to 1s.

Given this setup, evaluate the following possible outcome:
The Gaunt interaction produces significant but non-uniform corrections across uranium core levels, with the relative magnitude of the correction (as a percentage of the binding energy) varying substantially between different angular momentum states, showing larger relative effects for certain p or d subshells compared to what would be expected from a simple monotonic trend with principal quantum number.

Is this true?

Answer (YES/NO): YES